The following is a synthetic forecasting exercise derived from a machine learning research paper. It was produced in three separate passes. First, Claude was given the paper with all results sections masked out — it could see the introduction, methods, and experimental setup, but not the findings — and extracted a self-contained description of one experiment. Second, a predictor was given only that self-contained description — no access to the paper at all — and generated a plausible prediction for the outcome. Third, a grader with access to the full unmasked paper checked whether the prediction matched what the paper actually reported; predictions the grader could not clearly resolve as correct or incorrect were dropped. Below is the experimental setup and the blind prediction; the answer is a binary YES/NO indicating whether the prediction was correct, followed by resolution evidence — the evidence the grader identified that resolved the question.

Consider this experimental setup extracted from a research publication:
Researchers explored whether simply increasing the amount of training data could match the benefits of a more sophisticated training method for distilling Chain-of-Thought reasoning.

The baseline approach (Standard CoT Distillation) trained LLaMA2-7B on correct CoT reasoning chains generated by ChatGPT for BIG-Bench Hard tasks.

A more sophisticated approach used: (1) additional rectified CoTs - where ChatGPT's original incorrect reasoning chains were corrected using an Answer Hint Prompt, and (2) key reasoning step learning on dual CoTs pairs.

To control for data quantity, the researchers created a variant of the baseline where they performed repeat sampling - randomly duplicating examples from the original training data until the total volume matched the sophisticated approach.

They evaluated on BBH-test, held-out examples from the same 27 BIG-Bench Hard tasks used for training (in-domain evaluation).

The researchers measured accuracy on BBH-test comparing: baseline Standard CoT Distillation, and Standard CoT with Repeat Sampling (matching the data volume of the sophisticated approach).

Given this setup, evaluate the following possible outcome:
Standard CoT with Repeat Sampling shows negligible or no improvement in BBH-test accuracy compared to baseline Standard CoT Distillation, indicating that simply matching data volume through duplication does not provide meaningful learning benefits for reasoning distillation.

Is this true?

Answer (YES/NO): NO